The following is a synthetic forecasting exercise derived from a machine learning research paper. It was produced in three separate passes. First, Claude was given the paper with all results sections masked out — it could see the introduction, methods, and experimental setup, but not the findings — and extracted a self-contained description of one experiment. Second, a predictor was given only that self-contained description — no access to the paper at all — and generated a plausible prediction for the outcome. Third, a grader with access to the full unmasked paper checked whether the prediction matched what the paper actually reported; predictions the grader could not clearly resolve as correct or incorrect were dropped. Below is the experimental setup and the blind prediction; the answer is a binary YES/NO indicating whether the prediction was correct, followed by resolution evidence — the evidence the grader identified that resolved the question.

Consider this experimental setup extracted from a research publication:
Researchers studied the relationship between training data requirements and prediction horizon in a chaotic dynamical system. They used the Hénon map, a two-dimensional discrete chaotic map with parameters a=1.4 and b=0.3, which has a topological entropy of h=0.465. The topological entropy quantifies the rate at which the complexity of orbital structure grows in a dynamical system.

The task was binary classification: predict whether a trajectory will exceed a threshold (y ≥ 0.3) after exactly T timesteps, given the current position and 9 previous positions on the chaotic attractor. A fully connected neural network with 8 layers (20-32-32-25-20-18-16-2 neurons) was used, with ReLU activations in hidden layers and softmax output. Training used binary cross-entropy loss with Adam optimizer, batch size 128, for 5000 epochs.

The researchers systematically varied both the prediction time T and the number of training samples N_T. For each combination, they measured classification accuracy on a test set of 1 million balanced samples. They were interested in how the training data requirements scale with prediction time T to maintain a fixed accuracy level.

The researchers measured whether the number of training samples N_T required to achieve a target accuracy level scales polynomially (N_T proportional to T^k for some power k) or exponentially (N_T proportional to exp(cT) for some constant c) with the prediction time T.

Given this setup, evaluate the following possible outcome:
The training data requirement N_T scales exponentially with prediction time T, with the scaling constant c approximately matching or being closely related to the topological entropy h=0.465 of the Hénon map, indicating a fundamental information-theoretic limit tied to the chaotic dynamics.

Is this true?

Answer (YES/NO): NO